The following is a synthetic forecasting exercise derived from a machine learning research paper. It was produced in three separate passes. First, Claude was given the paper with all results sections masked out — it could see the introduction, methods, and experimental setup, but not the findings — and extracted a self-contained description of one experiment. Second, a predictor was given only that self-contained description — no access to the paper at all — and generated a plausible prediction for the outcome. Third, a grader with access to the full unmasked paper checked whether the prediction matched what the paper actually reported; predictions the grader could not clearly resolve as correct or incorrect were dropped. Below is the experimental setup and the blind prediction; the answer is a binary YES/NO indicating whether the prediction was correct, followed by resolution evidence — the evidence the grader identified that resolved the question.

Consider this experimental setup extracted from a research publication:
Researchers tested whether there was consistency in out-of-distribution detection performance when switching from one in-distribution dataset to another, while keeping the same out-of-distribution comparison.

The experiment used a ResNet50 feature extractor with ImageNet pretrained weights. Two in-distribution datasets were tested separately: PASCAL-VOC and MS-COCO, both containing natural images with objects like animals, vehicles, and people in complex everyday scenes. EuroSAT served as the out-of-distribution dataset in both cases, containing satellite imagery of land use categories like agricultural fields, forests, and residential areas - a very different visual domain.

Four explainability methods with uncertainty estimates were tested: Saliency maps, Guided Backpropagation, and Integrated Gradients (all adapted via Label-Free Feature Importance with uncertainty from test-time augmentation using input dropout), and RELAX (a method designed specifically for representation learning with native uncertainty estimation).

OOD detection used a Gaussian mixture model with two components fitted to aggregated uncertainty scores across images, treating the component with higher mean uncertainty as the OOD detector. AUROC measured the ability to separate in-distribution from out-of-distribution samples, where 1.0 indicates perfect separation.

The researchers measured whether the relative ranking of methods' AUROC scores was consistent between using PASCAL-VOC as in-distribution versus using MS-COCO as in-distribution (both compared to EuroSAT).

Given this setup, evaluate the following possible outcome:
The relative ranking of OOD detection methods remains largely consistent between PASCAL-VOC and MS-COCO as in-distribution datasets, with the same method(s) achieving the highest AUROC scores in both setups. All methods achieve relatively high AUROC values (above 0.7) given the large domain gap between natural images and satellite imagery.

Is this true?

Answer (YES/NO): NO